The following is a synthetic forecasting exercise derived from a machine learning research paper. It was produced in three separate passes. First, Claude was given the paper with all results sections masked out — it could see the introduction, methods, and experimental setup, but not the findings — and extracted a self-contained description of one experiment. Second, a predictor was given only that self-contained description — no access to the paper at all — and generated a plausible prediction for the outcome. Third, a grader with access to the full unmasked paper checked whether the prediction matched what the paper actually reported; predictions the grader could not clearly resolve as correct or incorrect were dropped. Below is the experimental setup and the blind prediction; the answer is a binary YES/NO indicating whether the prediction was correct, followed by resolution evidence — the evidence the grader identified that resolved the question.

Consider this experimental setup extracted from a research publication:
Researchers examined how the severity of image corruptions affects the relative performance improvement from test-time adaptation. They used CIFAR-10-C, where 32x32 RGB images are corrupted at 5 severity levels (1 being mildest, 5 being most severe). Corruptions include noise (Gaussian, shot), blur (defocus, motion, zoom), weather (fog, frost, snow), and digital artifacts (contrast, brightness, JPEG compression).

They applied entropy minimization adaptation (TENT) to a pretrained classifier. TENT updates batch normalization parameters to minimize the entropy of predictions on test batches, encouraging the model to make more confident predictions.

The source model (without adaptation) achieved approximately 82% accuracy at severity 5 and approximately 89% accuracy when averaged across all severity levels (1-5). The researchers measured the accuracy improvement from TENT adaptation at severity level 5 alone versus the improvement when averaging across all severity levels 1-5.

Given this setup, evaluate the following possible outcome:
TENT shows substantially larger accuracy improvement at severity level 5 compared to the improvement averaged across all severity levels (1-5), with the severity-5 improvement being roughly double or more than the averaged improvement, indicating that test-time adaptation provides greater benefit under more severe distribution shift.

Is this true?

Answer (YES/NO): YES